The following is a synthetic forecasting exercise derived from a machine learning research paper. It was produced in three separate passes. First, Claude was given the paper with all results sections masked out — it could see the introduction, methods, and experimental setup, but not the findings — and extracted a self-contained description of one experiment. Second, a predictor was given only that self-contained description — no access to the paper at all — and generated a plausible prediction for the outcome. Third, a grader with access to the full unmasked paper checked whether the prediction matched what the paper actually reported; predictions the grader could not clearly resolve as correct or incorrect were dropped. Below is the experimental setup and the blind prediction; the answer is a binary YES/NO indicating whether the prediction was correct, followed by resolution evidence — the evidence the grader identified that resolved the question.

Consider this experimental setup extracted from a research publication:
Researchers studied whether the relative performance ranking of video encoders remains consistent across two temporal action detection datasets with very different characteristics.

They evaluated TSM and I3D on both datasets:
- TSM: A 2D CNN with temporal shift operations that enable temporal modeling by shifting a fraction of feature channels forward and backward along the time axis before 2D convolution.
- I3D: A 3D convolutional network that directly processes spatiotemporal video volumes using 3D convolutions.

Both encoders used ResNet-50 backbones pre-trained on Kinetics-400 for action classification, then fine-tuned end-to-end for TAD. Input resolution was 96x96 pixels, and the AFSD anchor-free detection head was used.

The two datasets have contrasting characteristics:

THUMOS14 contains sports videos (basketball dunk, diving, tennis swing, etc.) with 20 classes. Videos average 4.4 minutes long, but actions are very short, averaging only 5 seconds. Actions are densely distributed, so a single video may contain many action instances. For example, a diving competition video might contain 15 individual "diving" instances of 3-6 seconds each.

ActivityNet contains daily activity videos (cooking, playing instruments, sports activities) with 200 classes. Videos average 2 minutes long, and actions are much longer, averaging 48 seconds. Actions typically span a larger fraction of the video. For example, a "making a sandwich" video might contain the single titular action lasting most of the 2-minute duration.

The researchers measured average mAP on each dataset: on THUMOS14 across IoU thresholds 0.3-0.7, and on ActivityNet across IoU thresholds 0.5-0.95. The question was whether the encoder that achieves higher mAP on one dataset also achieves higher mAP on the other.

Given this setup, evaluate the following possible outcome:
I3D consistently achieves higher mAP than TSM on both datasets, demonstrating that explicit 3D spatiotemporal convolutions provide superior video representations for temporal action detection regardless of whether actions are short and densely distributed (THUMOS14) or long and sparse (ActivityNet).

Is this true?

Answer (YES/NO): NO